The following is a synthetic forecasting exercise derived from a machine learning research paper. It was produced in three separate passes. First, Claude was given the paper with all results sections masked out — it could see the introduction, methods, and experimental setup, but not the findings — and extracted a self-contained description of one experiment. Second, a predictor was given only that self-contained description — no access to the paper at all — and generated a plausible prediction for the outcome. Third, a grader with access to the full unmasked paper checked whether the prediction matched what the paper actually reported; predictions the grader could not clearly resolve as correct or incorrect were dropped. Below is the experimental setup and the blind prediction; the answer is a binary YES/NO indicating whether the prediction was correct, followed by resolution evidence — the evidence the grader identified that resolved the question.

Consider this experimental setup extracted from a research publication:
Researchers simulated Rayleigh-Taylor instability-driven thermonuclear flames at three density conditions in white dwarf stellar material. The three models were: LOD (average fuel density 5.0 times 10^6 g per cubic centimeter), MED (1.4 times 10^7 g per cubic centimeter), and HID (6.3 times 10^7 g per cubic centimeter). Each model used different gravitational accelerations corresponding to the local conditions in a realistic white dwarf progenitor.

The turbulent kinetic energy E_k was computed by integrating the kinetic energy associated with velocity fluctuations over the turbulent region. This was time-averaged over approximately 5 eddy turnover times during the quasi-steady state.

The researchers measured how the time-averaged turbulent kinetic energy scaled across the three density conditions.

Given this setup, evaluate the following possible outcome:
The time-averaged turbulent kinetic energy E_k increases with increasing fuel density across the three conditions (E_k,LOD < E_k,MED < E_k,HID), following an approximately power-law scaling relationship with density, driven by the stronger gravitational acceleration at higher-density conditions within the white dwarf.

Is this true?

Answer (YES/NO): YES